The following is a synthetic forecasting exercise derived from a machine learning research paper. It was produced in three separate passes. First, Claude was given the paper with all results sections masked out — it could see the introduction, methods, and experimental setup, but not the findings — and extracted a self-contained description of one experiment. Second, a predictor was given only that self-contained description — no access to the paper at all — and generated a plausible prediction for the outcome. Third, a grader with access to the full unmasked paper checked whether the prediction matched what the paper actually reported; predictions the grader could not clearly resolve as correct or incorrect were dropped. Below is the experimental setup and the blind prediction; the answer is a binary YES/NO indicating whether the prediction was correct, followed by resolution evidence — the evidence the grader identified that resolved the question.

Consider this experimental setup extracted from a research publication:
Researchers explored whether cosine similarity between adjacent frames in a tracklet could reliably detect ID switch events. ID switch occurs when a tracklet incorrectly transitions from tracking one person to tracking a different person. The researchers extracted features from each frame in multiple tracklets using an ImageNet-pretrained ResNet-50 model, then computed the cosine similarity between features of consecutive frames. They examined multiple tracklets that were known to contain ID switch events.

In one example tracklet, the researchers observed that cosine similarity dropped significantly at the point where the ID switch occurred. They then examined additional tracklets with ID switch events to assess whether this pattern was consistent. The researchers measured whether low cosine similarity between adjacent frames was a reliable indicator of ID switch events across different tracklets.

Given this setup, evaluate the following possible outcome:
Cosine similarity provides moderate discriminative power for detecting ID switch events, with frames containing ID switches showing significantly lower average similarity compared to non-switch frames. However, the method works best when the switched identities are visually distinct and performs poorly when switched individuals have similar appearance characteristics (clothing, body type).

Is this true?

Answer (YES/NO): NO